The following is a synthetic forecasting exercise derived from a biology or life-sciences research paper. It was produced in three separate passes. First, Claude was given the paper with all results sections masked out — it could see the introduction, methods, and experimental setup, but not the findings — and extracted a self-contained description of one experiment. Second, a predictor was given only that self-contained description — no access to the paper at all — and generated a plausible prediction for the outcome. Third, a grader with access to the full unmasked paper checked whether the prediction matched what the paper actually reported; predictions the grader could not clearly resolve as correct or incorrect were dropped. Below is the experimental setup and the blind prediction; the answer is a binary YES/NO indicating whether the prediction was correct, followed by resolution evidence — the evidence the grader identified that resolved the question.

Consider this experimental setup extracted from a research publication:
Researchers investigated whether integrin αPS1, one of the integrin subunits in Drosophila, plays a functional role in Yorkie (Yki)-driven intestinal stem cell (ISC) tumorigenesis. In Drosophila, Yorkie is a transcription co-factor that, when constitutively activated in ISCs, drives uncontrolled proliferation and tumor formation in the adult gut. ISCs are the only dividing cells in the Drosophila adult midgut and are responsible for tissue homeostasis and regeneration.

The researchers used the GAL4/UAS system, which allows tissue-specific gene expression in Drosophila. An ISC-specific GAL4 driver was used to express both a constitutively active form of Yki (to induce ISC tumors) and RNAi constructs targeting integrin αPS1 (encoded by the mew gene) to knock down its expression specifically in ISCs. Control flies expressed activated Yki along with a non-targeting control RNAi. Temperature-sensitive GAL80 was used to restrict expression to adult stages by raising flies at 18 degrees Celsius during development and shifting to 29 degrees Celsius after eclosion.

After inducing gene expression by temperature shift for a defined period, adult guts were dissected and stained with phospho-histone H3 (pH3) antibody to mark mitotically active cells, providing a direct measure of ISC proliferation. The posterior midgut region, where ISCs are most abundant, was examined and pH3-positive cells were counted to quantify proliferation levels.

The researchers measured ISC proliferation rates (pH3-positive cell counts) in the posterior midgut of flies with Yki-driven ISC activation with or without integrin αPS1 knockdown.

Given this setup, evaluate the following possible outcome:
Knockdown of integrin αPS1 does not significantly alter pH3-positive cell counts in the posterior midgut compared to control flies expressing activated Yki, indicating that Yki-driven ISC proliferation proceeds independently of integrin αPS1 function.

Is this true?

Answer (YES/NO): NO